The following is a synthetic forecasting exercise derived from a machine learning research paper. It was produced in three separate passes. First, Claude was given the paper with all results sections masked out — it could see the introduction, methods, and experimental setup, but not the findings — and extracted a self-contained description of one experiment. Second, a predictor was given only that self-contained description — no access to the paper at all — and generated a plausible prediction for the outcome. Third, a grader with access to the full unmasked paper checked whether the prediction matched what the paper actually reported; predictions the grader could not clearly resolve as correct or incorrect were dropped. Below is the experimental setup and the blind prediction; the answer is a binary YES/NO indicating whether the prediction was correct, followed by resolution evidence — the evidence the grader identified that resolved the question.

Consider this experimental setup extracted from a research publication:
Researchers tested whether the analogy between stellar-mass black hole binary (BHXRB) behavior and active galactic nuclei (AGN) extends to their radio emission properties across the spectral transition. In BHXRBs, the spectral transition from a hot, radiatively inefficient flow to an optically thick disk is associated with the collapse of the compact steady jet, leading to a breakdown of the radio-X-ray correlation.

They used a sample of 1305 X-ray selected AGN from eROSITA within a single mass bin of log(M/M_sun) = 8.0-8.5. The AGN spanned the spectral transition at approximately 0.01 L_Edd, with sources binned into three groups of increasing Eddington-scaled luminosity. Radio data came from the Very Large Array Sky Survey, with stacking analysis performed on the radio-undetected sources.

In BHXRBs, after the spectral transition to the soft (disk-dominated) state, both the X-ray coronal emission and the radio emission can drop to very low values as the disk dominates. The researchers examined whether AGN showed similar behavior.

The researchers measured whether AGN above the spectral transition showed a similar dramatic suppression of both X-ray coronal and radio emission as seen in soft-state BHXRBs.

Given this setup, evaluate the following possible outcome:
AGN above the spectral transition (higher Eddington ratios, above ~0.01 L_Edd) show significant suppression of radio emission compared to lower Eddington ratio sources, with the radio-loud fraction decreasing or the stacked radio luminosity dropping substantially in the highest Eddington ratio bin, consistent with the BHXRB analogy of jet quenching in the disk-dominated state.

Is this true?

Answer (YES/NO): NO